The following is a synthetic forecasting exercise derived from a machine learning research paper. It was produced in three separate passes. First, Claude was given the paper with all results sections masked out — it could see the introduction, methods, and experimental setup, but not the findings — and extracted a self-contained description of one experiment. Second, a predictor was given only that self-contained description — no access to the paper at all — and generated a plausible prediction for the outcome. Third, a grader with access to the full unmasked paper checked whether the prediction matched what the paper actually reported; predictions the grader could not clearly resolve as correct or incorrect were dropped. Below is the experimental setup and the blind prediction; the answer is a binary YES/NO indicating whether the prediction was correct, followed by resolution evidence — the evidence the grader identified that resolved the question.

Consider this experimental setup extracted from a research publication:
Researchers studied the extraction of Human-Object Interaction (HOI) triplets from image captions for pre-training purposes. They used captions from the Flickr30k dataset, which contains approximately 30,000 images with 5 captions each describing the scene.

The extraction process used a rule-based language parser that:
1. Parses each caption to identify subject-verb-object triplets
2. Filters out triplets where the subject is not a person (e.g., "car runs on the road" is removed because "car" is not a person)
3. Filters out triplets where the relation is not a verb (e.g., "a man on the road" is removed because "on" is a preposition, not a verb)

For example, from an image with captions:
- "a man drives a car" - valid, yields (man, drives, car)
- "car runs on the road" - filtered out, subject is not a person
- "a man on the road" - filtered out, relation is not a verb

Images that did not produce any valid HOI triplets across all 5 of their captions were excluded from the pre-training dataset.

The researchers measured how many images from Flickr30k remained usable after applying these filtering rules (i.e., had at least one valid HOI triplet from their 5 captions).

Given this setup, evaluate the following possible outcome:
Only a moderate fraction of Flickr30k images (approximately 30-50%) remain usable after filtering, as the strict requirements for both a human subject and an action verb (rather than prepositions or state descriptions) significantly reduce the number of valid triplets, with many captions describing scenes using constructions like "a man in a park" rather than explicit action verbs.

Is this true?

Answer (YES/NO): NO